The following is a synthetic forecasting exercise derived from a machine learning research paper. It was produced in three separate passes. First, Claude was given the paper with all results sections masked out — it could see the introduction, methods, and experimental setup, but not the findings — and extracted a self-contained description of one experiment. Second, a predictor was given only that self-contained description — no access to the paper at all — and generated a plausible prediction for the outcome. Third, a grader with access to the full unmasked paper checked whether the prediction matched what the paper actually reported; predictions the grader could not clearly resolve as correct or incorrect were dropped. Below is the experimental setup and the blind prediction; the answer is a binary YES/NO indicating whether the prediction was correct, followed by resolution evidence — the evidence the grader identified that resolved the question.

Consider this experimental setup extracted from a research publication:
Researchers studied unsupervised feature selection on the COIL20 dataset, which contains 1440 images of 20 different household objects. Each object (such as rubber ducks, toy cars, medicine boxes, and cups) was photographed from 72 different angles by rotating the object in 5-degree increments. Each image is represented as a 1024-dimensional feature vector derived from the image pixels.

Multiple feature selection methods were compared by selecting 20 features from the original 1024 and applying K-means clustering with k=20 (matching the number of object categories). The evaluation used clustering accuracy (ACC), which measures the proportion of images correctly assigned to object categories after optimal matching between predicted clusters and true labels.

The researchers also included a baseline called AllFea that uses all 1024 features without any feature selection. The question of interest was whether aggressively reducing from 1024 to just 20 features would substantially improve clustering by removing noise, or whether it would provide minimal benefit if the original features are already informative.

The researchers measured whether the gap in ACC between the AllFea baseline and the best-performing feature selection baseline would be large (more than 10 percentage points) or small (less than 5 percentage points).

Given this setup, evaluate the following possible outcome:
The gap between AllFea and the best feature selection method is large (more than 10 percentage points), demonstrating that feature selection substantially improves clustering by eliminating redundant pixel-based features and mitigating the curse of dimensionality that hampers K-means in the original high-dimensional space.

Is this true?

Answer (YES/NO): NO